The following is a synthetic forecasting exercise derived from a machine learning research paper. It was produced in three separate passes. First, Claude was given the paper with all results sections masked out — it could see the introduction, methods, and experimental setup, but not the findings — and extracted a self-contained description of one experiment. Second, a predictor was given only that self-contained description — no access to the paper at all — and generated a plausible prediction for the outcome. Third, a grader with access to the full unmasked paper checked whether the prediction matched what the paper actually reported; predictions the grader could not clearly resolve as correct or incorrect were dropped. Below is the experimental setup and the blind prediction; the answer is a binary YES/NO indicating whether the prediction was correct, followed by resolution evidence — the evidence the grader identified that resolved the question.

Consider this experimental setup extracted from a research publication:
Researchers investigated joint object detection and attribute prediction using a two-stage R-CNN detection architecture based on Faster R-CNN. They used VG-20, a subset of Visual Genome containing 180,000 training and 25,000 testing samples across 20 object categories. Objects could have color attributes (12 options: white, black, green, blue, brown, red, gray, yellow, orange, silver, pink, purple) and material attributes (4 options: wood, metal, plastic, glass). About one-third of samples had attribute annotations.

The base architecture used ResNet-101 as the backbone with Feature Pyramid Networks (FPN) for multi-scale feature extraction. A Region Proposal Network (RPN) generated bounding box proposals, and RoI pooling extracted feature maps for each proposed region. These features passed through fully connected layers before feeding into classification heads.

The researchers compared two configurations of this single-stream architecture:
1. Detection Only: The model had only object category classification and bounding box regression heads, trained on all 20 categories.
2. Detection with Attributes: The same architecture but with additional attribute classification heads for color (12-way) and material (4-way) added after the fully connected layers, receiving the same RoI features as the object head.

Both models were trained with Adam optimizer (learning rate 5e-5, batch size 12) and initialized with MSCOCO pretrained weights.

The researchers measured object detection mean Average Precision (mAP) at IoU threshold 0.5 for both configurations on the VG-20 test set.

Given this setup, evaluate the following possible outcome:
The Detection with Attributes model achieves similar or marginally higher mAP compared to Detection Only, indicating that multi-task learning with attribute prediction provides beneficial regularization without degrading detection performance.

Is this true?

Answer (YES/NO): NO